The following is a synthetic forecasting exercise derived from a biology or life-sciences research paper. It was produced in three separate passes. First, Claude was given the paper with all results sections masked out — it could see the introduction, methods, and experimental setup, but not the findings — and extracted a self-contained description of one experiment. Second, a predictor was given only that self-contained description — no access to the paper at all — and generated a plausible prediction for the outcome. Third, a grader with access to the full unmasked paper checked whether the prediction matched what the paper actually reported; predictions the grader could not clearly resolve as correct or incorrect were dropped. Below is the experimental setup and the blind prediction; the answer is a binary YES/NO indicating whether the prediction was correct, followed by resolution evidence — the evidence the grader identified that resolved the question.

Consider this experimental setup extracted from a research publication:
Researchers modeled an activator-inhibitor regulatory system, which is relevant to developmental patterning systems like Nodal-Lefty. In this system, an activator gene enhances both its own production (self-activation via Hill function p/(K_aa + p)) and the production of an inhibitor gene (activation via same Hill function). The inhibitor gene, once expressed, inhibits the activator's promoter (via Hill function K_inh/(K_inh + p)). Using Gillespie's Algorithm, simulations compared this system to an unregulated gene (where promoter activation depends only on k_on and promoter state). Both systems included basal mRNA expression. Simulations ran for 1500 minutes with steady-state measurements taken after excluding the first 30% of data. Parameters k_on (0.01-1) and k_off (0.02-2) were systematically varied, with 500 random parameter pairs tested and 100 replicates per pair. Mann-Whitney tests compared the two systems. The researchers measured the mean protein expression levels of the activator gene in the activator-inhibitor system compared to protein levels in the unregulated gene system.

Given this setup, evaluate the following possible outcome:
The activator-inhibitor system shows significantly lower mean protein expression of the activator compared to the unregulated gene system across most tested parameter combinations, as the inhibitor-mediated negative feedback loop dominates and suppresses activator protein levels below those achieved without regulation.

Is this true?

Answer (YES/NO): YES